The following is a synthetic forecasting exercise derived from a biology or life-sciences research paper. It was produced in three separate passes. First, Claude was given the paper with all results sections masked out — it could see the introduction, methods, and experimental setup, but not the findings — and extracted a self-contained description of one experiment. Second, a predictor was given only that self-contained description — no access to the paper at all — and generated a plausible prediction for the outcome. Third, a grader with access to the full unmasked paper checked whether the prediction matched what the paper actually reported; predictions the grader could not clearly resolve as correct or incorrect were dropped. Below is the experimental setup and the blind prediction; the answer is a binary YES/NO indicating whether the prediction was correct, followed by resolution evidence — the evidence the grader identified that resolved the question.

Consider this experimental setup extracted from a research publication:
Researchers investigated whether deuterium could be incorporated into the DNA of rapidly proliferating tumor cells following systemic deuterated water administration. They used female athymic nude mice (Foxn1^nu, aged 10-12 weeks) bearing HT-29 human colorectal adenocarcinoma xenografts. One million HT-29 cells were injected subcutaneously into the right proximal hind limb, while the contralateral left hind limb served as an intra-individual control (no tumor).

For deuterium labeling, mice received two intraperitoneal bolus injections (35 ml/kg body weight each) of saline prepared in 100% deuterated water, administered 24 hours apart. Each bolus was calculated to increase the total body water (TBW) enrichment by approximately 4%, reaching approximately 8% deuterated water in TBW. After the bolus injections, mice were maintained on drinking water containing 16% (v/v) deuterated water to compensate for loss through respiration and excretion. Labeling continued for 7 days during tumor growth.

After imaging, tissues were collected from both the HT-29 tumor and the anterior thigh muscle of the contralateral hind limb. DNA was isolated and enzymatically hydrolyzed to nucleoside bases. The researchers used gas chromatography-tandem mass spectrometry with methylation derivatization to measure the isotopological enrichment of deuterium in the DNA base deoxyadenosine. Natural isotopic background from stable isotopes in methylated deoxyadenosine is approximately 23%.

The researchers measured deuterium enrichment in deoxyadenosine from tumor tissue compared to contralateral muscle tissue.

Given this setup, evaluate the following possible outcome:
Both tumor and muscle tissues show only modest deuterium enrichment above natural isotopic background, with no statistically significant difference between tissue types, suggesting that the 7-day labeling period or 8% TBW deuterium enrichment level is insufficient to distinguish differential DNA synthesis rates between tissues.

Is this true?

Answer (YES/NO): NO